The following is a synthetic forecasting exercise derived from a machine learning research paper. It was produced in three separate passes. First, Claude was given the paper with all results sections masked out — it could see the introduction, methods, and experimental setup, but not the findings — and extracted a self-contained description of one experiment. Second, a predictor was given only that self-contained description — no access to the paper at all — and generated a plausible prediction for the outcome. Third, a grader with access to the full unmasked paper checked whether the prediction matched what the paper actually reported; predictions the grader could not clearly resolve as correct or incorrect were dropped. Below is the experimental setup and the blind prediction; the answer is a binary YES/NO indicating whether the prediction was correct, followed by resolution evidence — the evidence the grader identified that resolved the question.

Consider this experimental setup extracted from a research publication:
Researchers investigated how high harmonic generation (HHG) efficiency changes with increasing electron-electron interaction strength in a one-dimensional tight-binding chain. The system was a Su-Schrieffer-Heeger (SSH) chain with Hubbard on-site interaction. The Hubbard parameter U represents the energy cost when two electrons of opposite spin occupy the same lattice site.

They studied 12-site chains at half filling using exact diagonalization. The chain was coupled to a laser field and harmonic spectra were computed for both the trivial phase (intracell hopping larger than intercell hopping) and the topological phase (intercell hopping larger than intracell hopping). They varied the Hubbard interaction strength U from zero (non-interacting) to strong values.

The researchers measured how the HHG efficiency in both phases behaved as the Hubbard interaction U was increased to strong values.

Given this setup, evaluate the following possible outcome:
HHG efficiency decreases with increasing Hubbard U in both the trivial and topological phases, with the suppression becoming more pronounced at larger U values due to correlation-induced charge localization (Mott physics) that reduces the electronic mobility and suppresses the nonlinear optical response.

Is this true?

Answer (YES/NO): YES